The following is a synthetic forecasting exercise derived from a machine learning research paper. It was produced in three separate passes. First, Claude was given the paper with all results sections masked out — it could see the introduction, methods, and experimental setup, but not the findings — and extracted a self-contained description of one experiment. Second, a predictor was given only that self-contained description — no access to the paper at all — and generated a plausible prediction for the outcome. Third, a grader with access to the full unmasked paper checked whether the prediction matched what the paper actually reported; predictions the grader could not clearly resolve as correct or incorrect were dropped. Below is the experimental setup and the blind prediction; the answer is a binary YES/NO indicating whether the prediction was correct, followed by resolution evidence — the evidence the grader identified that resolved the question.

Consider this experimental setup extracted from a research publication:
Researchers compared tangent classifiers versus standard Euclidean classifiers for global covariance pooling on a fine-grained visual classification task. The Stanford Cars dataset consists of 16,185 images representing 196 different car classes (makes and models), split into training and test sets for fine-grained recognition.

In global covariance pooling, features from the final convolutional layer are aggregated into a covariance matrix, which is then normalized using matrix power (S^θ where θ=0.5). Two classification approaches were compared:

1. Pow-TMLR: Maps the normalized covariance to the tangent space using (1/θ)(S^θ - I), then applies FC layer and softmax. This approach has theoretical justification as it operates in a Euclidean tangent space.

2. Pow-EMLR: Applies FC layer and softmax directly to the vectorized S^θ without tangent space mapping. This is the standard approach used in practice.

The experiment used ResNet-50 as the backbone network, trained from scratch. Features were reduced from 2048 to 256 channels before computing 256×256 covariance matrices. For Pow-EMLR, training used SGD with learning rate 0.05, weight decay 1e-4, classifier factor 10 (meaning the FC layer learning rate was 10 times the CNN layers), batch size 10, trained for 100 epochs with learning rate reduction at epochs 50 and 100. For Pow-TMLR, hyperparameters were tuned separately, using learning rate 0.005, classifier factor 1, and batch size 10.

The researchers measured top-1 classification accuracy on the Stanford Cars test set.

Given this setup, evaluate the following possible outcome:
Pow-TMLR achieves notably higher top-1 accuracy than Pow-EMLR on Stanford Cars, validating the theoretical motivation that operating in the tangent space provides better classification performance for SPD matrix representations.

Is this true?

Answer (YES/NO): NO